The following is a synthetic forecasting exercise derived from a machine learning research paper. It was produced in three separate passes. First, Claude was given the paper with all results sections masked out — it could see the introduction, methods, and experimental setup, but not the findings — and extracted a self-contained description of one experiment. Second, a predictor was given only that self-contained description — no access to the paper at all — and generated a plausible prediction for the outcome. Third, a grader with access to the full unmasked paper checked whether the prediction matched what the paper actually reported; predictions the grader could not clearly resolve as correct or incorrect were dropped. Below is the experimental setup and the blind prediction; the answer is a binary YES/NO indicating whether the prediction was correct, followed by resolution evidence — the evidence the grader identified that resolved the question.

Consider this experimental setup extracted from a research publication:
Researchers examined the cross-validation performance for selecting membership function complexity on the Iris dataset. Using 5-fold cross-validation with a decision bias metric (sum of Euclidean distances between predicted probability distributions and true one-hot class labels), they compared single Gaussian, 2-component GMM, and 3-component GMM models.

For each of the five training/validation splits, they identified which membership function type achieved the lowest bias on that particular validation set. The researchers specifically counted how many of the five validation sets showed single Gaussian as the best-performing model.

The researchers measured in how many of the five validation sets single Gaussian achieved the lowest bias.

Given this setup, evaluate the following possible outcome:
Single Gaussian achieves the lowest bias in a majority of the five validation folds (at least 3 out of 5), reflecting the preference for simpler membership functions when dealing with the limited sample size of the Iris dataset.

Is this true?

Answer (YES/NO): NO